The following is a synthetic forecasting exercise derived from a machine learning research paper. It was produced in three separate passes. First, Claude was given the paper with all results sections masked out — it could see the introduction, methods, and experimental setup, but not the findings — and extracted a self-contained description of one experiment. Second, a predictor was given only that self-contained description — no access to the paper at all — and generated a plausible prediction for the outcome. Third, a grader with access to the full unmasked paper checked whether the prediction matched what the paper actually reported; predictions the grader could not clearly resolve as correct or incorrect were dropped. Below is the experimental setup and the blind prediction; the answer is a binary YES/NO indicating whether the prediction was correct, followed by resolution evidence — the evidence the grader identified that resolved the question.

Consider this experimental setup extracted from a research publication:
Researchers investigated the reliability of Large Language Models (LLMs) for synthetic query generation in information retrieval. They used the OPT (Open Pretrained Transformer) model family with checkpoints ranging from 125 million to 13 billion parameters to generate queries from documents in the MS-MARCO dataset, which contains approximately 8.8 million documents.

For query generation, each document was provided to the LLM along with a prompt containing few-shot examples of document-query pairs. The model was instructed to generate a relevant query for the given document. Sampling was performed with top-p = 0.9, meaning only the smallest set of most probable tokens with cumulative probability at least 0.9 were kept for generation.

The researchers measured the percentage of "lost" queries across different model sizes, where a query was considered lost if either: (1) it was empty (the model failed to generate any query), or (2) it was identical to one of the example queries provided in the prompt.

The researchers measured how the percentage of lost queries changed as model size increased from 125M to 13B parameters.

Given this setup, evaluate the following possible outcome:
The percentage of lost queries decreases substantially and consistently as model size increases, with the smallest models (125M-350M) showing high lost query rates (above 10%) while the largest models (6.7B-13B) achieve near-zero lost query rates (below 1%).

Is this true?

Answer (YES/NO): NO